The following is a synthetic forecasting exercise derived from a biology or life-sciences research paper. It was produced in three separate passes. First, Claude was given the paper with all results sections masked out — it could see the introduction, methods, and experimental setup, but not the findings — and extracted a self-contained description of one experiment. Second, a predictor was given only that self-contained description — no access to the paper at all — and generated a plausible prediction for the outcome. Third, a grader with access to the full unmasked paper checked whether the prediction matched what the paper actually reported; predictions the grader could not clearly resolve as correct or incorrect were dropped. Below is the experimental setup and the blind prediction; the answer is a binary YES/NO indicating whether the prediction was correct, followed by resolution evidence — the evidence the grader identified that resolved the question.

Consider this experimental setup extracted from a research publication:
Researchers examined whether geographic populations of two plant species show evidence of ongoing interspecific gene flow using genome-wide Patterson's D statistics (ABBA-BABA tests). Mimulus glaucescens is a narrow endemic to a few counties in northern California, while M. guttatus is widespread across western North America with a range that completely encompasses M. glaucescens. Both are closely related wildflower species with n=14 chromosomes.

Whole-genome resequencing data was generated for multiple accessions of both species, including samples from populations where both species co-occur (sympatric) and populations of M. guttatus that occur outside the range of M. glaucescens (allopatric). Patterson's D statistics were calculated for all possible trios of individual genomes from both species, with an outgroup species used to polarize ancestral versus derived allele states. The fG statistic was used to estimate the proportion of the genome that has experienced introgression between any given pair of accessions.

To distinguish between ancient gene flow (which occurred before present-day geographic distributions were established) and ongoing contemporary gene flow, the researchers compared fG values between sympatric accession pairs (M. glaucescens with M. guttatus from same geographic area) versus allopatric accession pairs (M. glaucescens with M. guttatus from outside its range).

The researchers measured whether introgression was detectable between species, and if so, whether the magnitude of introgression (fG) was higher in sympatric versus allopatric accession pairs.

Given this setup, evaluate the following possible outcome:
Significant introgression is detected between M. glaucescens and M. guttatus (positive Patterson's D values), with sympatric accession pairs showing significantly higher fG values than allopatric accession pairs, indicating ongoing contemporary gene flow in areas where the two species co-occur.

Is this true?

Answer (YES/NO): YES